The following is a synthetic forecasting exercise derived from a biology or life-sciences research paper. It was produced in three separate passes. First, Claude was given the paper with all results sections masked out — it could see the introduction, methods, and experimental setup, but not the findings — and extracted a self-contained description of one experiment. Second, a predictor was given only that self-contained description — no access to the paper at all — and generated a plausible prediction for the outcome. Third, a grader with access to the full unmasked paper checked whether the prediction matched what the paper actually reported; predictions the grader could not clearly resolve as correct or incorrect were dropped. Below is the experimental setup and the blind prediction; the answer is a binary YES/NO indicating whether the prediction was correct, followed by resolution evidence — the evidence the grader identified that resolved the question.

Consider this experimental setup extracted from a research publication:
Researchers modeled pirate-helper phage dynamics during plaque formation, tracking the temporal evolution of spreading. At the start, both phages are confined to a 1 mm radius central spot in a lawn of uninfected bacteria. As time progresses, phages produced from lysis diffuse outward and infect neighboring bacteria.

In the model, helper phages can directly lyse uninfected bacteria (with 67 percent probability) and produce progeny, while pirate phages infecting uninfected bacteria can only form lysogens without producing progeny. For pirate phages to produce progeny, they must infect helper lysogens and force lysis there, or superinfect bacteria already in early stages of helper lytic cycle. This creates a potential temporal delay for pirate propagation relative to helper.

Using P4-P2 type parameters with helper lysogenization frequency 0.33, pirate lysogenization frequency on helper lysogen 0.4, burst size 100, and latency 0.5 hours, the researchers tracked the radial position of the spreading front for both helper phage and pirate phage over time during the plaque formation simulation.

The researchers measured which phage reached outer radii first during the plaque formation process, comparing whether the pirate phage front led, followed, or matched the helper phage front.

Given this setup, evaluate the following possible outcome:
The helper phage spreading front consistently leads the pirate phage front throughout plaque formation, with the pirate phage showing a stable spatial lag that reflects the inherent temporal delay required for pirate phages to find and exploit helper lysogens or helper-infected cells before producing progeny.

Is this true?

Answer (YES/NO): NO